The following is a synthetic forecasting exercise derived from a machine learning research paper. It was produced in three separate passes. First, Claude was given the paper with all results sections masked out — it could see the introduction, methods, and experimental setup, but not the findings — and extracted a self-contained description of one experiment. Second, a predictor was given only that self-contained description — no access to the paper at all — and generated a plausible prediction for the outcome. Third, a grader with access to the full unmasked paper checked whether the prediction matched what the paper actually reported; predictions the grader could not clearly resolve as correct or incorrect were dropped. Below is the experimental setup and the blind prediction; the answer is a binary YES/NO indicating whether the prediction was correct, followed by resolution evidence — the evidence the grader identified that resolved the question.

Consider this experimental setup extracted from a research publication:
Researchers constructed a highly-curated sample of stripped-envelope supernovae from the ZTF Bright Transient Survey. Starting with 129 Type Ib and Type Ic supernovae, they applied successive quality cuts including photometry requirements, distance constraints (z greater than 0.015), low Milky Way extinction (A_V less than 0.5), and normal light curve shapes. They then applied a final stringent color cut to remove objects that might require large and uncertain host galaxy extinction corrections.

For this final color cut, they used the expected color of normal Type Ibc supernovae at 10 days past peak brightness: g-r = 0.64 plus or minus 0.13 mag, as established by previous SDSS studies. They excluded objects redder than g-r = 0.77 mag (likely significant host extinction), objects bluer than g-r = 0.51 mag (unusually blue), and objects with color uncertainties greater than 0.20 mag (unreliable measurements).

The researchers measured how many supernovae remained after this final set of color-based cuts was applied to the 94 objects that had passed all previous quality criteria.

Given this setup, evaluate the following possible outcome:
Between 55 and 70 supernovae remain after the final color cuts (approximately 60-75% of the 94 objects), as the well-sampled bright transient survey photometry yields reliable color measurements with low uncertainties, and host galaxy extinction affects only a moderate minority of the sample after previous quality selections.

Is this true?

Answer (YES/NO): NO